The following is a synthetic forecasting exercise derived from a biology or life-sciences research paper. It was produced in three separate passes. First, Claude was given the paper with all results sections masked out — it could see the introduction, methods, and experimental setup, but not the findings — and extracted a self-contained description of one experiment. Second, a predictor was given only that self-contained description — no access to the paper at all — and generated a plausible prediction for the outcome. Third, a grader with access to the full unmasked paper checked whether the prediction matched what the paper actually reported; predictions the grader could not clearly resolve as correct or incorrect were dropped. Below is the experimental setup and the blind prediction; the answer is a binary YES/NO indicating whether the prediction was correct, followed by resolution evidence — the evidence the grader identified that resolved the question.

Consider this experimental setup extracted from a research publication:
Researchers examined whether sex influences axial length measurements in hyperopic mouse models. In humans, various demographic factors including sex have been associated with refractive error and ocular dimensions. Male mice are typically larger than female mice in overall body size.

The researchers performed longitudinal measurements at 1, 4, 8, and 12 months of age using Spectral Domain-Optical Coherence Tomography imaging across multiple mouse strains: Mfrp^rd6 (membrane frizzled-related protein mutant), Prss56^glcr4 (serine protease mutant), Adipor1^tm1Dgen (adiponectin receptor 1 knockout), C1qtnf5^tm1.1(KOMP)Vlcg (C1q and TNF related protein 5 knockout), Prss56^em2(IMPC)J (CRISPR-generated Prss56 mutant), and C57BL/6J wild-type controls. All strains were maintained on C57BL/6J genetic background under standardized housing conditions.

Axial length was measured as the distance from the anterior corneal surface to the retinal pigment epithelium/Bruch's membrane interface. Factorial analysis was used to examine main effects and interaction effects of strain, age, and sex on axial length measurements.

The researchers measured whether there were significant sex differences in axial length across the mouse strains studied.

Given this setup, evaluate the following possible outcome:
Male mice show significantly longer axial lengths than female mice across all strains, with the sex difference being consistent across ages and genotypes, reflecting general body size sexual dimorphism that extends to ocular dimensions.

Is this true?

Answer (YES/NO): NO